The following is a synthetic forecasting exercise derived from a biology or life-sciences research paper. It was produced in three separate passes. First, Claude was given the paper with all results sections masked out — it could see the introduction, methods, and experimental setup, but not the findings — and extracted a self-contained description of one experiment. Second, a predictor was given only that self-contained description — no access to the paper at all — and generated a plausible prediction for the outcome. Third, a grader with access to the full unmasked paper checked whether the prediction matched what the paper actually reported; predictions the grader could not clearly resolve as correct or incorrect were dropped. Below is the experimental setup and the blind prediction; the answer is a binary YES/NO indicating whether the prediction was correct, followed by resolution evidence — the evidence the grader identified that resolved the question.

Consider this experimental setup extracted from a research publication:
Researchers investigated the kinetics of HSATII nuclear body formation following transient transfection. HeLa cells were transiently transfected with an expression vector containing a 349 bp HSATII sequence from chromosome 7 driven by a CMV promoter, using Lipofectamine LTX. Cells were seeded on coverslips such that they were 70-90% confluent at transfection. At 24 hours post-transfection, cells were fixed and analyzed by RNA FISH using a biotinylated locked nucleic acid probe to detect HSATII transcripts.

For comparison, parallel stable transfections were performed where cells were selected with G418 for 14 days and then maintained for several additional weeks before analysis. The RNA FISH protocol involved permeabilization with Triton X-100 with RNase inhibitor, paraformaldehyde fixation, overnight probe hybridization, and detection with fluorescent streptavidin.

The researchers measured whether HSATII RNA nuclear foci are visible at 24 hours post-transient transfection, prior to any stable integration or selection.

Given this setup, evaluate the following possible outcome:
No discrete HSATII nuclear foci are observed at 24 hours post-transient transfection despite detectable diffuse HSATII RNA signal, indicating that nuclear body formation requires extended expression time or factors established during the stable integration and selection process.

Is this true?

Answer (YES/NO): NO